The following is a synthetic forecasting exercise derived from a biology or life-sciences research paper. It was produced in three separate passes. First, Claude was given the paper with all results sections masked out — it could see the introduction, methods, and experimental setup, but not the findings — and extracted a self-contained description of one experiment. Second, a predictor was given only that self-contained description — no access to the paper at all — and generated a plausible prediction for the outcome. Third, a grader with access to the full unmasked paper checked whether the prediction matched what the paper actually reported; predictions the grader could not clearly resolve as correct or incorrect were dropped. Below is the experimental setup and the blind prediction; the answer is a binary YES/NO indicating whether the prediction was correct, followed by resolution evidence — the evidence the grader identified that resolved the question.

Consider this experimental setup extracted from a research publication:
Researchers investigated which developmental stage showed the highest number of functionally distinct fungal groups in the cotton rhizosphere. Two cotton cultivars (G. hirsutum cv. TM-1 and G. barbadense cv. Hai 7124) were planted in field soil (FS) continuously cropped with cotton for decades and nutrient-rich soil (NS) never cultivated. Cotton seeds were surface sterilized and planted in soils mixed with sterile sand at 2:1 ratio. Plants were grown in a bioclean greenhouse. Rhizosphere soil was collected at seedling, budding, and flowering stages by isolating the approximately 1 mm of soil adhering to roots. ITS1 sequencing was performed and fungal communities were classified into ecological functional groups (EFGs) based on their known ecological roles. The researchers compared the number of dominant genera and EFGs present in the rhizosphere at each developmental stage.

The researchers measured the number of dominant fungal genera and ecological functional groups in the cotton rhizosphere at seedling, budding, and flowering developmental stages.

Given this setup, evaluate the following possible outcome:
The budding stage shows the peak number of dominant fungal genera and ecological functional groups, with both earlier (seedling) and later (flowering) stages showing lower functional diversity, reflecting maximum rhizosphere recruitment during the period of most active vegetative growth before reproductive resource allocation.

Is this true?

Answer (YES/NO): YES